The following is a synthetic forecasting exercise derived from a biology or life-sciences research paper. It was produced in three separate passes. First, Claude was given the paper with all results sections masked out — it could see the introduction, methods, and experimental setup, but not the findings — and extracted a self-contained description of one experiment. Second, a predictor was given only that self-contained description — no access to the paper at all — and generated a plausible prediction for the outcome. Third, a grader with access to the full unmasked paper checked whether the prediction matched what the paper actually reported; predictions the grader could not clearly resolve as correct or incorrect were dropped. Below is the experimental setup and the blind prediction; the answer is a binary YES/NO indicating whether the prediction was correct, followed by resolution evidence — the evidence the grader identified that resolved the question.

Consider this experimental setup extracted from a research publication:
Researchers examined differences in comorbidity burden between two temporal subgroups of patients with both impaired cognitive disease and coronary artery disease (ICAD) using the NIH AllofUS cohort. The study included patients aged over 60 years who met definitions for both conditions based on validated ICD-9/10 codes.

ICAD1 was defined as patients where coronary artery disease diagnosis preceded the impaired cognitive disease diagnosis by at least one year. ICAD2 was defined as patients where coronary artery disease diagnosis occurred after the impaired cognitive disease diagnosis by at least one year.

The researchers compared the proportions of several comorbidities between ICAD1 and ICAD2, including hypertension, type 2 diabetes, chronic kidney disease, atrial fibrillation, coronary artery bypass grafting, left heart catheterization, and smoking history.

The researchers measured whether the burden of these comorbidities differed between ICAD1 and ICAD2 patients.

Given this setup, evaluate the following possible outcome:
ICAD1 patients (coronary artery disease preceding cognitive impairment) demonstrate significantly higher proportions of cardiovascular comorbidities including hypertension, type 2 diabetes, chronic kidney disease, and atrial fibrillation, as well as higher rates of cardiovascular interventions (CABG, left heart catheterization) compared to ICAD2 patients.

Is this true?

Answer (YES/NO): YES